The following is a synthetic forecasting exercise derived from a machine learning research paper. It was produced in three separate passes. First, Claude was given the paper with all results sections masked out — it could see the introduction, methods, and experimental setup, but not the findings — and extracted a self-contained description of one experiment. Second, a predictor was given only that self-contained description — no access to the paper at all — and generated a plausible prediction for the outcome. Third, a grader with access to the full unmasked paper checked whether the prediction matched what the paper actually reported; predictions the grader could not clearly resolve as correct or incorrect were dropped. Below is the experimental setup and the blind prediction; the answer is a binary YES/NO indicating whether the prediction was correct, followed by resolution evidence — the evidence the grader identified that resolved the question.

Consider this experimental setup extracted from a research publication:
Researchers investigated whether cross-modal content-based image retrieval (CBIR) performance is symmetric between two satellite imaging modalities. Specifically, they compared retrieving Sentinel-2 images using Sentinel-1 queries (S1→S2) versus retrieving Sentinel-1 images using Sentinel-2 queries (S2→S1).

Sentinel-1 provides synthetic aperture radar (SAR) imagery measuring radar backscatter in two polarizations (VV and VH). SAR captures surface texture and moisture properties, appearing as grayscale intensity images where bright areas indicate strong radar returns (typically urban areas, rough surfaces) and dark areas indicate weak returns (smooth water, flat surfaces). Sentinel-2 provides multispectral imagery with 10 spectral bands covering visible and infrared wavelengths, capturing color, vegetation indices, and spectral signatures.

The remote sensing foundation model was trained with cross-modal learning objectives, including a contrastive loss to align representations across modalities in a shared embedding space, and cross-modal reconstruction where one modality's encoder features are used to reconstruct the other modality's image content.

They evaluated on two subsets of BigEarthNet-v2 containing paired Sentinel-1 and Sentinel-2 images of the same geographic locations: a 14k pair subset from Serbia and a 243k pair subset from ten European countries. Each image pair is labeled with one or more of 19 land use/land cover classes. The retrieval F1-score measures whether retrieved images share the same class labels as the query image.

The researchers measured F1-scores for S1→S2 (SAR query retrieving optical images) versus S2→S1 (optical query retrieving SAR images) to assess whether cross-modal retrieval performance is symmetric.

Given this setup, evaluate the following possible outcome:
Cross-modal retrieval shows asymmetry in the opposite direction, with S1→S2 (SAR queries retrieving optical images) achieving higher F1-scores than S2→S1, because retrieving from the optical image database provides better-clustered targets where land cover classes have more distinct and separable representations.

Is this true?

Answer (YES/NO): NO